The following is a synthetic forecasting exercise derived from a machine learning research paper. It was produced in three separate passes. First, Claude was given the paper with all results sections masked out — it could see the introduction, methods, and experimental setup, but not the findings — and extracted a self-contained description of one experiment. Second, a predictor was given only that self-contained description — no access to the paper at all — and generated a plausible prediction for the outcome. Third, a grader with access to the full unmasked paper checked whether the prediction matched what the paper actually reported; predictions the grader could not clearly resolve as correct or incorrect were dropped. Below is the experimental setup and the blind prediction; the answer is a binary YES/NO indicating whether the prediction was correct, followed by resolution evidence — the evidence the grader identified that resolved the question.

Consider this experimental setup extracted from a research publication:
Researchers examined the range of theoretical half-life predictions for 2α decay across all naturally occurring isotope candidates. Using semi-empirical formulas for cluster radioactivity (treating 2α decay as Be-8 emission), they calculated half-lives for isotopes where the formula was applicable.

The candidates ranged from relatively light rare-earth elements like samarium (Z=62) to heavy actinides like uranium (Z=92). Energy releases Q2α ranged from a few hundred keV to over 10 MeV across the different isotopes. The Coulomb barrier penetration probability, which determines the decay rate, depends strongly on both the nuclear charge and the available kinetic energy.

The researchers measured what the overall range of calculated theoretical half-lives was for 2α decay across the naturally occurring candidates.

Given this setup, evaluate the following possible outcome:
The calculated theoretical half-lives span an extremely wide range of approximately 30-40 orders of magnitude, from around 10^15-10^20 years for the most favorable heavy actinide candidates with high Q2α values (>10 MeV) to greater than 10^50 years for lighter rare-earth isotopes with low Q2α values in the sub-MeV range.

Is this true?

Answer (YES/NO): NO